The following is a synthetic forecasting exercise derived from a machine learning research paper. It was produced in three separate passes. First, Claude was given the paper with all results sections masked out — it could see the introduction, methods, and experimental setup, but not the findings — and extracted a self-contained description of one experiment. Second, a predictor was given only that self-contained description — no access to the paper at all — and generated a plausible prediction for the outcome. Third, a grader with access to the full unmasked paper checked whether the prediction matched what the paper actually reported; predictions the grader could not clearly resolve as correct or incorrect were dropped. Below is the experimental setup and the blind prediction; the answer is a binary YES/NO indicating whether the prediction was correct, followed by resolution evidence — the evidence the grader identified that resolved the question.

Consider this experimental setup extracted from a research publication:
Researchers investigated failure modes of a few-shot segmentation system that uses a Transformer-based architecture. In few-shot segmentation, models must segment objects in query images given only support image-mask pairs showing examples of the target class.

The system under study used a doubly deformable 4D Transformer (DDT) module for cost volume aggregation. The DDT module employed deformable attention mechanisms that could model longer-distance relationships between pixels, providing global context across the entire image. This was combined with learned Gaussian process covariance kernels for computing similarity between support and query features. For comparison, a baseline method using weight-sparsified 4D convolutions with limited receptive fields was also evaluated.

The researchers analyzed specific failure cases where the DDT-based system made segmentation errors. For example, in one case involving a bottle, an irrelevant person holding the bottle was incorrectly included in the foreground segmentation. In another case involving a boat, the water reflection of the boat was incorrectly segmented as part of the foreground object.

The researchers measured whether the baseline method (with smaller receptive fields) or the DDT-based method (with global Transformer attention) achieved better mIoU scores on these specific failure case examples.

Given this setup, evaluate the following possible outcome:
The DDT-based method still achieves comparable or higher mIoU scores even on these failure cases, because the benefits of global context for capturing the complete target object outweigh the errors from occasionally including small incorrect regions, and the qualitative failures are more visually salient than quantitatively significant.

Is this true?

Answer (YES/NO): NO